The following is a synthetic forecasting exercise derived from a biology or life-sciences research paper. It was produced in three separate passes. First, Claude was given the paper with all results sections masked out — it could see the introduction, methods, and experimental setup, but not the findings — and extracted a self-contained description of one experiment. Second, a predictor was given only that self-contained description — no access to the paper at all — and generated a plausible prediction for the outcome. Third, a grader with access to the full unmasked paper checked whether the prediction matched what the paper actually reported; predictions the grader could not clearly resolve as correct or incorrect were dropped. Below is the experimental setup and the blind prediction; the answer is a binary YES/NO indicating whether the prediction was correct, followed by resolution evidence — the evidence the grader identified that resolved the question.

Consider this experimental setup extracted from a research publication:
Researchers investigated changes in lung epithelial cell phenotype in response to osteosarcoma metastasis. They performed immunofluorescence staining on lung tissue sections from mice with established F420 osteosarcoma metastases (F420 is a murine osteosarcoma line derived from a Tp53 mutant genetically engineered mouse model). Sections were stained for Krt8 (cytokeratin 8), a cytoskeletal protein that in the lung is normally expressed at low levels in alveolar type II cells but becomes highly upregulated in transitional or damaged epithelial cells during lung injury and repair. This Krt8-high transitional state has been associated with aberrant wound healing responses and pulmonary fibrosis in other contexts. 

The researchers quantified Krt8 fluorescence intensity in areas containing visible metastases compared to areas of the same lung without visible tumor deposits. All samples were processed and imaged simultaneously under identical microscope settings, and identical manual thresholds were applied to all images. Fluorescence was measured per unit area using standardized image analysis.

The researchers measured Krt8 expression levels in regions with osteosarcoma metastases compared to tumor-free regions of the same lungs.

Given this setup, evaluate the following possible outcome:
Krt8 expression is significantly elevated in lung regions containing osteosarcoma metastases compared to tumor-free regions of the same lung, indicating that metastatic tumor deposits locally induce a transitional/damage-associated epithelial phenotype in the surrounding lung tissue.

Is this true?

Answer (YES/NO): YES